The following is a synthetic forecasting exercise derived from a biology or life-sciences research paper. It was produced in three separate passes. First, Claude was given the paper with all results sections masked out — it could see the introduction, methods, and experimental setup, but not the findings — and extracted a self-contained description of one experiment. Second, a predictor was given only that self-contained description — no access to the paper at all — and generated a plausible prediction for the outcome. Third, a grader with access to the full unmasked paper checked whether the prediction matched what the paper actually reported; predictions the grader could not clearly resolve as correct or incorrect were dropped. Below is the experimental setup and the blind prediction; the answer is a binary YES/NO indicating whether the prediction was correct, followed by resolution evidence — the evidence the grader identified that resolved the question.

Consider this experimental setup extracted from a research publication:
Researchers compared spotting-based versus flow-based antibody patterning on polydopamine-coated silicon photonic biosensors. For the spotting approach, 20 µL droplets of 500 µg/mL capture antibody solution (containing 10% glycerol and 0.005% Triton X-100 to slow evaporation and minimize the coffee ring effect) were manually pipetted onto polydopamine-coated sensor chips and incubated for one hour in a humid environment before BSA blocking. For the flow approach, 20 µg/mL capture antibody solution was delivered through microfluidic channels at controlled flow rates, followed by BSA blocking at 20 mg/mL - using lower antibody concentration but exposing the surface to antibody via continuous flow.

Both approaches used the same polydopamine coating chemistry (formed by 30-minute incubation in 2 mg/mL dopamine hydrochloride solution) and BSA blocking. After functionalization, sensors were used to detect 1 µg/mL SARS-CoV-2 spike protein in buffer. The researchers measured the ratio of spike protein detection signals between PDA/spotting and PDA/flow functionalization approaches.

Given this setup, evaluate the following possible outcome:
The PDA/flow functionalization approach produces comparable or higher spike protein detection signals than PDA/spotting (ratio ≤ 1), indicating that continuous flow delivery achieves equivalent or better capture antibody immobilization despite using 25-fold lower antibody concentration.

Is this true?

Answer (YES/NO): NO